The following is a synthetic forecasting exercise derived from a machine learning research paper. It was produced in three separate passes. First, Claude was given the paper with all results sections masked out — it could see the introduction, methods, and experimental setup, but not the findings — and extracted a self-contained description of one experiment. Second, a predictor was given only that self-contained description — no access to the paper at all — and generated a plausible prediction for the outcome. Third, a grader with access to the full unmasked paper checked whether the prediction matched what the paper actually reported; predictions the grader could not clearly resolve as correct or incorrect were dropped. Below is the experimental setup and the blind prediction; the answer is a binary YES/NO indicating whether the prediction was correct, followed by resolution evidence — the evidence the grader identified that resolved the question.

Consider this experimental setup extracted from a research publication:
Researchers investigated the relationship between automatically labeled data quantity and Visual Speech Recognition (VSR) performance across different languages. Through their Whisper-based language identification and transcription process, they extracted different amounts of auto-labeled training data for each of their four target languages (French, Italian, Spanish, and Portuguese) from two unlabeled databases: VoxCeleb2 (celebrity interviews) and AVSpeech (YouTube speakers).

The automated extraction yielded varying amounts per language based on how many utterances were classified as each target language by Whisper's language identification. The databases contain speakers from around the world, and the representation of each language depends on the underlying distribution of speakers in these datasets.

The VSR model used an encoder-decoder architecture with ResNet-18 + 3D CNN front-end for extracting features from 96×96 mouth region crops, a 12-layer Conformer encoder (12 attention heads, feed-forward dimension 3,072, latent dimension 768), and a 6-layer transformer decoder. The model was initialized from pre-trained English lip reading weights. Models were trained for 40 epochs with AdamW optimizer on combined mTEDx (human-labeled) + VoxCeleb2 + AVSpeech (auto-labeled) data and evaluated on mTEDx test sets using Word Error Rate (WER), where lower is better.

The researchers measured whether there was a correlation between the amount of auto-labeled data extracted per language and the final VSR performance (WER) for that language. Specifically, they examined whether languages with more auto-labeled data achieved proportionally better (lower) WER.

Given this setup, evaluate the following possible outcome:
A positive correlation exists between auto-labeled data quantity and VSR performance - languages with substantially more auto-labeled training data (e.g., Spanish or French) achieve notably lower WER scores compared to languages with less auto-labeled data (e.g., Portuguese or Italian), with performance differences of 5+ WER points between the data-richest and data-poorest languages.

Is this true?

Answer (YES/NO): NO